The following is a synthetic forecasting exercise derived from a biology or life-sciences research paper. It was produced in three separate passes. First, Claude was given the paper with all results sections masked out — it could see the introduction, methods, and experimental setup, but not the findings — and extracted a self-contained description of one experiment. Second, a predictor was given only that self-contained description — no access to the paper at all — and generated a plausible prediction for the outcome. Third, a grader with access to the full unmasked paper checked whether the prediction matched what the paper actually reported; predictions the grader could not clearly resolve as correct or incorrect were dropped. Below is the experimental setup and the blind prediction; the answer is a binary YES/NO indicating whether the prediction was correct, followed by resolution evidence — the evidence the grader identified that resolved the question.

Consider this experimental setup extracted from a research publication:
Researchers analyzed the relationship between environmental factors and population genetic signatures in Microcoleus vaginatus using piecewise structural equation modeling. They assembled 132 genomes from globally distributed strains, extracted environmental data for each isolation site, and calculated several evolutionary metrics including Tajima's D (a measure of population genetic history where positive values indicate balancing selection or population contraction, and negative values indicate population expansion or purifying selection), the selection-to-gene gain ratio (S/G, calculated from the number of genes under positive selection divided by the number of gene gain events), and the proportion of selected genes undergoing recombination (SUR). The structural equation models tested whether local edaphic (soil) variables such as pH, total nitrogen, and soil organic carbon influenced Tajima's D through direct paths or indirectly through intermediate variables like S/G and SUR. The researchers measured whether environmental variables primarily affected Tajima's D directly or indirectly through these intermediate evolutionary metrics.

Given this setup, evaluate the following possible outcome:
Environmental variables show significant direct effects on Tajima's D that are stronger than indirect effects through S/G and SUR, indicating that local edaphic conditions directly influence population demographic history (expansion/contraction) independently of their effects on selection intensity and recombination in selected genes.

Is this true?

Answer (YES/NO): NO